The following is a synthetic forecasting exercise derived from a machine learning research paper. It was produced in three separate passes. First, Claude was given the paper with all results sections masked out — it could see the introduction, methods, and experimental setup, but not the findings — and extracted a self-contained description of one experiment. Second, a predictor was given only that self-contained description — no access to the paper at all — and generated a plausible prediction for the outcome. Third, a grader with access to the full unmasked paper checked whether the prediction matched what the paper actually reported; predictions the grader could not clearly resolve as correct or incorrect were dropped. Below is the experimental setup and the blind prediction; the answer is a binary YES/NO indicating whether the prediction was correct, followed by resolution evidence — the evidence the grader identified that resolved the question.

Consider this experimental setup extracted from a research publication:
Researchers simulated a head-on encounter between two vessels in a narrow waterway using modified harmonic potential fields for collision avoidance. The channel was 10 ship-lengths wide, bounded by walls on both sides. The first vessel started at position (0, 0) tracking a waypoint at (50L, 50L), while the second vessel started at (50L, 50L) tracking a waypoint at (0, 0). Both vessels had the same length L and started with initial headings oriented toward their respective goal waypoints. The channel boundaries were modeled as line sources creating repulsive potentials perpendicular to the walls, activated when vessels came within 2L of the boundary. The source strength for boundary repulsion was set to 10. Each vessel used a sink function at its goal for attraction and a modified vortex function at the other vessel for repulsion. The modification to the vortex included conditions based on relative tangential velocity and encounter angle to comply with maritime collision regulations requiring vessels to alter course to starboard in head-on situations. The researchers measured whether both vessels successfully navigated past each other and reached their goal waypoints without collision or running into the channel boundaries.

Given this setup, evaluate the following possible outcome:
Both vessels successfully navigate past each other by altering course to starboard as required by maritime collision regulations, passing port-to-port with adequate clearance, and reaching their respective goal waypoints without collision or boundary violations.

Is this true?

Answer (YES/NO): YES